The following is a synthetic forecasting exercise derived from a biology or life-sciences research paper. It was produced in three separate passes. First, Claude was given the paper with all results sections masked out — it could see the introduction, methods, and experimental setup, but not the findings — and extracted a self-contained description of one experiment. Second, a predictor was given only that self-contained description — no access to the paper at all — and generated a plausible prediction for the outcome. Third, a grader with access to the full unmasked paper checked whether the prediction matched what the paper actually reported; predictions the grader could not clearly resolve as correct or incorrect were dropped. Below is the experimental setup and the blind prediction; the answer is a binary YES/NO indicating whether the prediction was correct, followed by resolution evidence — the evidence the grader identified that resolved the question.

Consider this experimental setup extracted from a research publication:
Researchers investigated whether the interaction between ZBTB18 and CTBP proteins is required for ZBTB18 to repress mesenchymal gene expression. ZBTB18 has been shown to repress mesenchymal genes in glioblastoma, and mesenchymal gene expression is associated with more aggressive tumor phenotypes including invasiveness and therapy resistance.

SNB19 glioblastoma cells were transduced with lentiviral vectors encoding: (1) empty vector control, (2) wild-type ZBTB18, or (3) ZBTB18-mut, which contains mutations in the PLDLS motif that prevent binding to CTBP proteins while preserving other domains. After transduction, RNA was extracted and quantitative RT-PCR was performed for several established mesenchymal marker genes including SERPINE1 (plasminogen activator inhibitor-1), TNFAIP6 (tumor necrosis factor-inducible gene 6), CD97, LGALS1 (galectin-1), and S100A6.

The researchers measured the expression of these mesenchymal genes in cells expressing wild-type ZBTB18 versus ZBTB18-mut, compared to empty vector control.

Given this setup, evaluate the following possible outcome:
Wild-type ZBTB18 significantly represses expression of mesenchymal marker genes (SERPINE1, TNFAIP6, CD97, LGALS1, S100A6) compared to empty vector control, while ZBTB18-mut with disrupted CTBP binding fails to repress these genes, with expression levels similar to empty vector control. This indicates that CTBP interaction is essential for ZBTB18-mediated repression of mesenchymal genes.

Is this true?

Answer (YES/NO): NO